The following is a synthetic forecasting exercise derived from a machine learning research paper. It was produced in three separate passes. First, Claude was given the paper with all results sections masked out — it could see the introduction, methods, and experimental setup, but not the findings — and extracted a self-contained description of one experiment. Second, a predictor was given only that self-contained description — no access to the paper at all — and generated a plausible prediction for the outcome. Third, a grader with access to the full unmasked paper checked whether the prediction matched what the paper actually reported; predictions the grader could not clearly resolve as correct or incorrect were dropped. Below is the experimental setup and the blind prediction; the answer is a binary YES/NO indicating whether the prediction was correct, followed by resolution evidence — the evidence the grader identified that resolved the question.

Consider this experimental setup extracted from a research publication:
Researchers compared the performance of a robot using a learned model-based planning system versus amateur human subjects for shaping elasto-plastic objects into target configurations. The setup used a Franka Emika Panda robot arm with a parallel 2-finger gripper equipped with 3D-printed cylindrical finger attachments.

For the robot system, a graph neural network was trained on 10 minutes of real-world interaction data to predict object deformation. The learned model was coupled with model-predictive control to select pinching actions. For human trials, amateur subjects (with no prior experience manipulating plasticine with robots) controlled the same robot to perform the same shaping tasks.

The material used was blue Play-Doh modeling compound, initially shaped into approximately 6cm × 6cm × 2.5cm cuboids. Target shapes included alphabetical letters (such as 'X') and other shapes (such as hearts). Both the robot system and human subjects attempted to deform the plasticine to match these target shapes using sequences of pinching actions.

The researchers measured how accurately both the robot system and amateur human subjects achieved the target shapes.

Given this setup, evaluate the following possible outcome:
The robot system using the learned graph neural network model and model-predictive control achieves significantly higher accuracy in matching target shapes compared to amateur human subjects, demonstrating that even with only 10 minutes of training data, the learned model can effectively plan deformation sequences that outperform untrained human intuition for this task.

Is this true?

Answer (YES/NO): YES